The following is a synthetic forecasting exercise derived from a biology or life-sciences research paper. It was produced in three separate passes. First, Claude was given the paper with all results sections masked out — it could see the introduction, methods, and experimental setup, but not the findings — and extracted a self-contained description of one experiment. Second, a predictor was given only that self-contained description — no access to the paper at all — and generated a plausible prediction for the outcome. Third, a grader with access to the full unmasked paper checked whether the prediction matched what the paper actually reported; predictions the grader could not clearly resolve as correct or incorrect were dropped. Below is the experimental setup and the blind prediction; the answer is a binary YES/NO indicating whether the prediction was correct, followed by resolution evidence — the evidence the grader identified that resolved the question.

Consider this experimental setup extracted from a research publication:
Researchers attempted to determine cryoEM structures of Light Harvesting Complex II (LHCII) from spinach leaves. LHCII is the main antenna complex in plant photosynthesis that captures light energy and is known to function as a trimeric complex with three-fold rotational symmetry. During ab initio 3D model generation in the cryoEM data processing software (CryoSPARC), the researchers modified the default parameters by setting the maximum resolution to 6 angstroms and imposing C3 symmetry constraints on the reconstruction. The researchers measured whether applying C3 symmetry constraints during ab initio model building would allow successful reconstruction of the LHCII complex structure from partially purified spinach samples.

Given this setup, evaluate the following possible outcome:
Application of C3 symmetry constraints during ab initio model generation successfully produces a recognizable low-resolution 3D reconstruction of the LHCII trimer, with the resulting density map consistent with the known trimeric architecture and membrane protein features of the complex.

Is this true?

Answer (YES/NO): YES